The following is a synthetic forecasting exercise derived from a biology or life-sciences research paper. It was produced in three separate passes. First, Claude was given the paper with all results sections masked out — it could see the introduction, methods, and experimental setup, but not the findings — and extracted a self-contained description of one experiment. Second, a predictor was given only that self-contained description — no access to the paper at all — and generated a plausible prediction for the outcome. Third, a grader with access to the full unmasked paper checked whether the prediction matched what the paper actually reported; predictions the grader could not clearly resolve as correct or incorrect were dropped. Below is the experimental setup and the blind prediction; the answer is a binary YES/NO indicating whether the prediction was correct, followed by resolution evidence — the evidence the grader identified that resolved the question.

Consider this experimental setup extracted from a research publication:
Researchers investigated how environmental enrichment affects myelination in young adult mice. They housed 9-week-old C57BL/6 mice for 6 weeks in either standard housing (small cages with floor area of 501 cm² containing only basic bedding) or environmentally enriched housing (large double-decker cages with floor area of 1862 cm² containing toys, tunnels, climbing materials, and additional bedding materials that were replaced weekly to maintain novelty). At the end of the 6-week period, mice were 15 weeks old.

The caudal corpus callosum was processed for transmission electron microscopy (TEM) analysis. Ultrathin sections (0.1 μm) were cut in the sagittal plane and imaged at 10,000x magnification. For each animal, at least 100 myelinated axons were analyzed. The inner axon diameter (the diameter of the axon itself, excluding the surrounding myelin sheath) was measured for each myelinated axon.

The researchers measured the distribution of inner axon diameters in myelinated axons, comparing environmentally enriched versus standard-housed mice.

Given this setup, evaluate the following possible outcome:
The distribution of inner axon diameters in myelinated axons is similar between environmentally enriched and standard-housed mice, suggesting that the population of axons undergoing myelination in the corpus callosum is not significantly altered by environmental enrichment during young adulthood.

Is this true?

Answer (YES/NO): NO